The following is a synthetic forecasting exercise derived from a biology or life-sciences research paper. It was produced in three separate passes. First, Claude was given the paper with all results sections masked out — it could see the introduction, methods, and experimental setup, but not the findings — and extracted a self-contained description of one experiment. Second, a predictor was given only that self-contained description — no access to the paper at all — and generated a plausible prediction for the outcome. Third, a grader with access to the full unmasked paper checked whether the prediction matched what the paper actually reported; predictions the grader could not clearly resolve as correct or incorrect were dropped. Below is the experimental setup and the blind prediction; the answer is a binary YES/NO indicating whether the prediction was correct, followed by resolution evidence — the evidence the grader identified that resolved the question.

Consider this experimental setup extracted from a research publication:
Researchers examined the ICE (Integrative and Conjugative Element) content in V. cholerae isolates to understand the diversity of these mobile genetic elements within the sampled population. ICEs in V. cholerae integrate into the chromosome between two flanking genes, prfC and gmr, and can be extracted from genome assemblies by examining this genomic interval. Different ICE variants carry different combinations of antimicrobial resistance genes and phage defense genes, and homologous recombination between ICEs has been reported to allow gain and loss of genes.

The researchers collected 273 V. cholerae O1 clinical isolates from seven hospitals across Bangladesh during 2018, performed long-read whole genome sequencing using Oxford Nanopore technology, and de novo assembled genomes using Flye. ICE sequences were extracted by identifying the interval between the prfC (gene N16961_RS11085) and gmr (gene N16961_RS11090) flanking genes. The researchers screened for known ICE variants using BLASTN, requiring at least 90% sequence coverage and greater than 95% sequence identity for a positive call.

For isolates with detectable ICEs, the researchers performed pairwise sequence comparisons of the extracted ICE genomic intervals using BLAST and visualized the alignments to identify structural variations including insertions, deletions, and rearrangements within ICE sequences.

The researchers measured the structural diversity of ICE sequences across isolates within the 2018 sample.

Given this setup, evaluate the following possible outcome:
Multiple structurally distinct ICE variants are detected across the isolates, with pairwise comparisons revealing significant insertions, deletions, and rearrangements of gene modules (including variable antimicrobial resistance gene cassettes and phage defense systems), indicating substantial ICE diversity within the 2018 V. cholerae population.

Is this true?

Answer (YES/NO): NO